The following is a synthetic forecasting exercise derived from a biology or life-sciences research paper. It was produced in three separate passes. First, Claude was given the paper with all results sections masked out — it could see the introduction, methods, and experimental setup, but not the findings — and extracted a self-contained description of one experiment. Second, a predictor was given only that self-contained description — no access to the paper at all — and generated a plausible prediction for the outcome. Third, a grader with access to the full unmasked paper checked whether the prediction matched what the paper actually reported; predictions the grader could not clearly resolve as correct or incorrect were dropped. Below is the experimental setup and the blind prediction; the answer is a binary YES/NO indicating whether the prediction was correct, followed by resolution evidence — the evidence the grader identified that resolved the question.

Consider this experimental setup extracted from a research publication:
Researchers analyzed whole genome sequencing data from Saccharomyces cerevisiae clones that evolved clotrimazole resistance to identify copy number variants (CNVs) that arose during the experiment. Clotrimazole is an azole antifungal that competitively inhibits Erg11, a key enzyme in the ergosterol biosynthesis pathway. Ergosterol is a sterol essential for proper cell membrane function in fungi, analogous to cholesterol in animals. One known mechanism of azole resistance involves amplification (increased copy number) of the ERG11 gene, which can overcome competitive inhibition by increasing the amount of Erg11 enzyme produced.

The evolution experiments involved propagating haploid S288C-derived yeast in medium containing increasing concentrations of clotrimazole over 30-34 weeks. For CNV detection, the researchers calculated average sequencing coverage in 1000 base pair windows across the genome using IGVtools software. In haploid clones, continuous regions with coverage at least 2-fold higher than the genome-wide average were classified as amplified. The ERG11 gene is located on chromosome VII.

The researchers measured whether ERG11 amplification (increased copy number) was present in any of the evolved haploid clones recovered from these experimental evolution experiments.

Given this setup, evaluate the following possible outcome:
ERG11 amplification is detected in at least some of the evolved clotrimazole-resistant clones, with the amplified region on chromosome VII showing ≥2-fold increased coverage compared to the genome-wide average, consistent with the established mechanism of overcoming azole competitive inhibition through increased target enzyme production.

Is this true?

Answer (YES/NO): NO